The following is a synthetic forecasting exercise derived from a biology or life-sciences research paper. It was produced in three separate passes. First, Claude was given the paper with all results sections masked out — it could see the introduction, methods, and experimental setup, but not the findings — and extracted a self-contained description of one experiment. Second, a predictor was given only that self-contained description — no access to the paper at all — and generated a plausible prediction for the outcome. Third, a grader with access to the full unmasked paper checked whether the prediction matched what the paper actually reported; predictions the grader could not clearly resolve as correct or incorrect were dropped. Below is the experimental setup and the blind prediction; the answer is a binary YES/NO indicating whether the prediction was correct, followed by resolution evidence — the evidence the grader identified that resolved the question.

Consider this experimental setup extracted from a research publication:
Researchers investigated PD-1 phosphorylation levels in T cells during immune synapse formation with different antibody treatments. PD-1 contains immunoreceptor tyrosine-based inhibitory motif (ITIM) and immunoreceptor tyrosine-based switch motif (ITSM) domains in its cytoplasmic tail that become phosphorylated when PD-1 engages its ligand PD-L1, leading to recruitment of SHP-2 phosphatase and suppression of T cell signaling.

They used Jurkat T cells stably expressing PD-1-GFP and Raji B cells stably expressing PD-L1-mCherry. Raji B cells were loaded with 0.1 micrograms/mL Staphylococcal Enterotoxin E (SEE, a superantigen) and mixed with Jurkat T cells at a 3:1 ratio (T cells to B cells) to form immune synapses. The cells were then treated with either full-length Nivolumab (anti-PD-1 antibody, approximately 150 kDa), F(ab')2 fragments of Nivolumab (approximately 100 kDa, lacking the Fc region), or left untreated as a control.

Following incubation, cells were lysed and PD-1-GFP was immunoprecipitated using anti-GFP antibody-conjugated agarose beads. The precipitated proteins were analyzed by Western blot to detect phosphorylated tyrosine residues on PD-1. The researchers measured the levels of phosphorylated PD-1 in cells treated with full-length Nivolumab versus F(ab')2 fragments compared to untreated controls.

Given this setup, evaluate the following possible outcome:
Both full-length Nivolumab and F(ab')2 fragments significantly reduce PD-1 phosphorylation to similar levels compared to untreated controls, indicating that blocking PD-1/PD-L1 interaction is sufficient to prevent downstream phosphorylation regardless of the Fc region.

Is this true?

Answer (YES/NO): NO